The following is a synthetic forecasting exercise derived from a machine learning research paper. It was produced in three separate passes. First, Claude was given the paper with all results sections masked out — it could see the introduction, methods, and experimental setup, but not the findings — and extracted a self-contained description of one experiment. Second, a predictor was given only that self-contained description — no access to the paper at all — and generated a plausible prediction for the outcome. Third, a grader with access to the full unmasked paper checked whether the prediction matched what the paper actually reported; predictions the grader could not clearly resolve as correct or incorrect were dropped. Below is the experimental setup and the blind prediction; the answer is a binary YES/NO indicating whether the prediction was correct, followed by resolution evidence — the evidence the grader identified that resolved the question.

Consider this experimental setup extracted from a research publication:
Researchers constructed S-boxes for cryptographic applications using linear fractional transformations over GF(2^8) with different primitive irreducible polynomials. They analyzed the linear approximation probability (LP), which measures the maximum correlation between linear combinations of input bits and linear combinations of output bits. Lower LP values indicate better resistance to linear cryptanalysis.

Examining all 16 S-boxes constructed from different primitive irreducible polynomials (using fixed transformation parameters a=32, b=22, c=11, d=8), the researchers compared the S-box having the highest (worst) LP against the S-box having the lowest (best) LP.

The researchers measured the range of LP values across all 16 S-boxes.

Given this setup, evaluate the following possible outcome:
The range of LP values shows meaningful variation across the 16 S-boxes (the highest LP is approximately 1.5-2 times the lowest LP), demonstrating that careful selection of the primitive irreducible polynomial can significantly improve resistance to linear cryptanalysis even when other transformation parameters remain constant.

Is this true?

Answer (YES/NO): NO